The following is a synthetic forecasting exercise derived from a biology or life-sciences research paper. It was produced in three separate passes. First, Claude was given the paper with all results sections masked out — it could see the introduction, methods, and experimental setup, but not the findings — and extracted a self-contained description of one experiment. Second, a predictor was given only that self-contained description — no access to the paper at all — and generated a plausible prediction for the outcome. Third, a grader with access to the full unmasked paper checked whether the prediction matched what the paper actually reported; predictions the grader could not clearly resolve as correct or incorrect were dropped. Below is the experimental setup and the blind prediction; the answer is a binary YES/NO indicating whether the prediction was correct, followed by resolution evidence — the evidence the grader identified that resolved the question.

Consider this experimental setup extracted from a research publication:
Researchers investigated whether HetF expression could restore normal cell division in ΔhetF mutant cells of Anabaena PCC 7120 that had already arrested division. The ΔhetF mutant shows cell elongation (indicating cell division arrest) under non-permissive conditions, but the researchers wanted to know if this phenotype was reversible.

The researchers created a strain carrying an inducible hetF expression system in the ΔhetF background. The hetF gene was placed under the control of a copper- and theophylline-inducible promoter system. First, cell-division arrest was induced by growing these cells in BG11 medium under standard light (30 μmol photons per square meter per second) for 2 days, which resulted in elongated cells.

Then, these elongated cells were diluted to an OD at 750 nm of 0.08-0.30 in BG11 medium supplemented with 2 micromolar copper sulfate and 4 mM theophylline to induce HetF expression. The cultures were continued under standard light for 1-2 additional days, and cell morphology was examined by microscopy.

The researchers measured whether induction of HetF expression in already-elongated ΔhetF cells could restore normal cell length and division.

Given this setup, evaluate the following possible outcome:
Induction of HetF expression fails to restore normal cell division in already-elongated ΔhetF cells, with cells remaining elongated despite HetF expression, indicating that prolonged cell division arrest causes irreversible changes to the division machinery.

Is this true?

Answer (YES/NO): NO